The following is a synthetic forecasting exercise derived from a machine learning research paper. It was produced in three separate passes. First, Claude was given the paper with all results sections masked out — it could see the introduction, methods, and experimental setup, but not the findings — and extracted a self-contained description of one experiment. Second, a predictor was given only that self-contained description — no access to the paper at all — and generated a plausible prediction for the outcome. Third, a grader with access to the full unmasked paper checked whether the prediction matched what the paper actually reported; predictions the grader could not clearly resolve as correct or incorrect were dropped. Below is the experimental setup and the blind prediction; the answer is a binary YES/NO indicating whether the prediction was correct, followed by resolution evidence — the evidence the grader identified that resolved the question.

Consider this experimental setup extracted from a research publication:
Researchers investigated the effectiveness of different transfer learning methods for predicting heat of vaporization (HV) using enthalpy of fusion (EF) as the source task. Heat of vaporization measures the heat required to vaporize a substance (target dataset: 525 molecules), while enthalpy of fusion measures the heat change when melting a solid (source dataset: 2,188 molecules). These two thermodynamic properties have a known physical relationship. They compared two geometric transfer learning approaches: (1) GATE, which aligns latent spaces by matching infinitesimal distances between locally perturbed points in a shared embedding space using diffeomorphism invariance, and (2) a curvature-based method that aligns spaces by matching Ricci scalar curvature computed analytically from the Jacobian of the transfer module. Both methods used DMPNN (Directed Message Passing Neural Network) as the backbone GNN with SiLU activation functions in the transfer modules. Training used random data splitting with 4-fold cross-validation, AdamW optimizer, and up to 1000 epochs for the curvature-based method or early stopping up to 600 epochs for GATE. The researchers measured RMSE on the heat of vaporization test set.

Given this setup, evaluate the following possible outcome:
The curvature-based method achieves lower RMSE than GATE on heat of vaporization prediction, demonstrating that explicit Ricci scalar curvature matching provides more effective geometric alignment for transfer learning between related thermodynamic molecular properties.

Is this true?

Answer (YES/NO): NO